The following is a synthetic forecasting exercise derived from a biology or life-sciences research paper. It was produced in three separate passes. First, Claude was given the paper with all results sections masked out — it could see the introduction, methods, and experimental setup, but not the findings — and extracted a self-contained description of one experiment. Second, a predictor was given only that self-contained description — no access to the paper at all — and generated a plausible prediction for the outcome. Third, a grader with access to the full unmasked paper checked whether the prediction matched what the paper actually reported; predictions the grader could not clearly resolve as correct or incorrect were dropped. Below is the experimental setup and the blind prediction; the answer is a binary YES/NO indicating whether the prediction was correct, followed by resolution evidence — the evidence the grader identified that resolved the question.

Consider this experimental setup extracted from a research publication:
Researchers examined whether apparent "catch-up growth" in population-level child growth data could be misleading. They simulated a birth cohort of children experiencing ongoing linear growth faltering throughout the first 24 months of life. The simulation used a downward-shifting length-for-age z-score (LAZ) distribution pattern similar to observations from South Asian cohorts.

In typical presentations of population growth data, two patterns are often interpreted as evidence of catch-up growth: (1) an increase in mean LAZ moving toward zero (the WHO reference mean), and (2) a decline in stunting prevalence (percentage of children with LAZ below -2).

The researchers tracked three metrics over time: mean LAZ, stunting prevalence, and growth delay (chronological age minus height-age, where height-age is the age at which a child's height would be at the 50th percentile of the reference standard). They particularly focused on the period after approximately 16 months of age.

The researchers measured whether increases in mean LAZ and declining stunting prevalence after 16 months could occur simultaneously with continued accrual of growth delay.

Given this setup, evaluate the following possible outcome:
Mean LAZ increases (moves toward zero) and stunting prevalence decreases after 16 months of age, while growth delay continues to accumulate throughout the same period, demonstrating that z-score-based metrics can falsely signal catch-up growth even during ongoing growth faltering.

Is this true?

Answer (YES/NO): YES